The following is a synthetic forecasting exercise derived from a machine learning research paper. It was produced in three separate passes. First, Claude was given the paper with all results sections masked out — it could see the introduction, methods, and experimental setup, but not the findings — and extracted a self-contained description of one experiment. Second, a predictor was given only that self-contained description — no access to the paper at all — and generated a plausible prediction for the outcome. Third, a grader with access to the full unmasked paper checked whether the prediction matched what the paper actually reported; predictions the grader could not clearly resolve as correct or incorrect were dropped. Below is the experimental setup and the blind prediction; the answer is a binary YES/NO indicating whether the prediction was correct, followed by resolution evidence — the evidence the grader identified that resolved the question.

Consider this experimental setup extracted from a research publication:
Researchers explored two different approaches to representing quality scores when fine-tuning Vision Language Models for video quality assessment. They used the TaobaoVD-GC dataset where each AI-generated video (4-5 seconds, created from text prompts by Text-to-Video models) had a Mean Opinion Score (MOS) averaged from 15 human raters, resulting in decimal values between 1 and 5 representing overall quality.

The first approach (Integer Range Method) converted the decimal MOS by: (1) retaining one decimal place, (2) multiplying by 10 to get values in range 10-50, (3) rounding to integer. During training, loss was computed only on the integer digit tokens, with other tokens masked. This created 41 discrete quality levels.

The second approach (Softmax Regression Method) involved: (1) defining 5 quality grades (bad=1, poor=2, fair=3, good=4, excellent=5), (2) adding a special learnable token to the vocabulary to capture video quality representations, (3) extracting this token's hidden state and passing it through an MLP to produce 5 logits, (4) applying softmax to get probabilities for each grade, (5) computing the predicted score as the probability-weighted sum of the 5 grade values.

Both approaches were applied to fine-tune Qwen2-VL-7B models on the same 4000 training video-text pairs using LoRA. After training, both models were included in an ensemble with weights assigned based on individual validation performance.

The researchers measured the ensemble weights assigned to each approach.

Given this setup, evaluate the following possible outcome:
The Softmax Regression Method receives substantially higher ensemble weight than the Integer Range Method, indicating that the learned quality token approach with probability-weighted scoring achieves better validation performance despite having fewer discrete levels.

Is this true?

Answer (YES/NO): NO